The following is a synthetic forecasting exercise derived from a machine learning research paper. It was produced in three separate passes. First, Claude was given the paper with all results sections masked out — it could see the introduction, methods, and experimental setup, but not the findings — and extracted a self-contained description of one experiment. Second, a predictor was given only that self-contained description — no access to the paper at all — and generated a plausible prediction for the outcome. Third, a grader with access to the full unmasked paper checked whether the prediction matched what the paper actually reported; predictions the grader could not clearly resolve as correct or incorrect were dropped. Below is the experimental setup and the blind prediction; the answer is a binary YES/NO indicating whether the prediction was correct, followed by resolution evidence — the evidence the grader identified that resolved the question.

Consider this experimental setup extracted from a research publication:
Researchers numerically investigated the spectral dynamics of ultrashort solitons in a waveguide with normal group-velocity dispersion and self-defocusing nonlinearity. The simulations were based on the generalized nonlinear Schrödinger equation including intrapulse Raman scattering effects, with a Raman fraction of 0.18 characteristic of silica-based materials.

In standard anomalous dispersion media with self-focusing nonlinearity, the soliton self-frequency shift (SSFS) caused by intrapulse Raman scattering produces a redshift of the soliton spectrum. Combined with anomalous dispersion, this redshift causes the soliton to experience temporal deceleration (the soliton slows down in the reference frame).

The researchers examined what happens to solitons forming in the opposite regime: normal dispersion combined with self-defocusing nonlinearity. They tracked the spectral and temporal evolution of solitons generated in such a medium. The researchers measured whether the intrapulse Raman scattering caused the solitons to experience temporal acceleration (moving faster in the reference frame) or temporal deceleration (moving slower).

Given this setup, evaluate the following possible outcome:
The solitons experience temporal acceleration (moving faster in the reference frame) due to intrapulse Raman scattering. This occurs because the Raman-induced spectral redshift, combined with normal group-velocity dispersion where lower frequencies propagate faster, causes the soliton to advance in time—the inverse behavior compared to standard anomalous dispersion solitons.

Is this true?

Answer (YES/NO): YES